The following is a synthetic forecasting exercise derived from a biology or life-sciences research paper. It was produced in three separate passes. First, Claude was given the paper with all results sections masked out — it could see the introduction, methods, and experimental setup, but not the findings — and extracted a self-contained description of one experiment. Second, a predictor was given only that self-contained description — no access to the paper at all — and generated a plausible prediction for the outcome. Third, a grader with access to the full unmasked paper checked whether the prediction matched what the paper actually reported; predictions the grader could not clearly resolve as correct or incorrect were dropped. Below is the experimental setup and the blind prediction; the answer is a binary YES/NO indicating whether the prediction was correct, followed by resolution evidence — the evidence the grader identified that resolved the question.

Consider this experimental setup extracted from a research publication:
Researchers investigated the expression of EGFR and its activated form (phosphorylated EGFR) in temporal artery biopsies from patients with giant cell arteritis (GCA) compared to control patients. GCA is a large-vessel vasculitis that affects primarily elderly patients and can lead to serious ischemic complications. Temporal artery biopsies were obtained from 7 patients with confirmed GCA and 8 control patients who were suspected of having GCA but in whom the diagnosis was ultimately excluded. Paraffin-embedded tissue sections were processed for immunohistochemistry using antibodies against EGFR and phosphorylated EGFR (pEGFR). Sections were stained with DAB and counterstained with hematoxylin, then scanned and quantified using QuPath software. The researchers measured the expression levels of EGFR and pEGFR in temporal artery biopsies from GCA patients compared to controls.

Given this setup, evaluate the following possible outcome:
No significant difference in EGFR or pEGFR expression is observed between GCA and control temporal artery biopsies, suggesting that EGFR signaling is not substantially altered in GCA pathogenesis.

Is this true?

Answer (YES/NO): NO